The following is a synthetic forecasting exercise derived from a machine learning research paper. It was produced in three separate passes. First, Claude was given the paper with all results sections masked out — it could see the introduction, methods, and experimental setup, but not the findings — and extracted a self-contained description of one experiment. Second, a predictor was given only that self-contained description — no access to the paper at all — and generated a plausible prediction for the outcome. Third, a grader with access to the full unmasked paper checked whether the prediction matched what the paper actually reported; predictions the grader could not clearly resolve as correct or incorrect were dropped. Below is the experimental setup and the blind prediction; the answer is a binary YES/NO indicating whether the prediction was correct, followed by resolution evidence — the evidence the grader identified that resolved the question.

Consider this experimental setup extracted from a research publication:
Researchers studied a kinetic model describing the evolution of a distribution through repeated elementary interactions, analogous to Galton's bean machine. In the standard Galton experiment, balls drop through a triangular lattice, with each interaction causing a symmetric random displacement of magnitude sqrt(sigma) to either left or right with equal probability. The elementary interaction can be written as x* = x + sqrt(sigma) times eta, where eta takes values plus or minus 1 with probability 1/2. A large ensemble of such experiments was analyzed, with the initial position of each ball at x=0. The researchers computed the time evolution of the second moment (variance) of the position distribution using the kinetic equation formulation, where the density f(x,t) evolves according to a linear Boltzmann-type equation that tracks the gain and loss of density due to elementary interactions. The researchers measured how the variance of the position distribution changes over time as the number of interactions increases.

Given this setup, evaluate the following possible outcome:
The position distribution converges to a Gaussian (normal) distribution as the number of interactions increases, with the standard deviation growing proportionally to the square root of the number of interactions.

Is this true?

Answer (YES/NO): YES